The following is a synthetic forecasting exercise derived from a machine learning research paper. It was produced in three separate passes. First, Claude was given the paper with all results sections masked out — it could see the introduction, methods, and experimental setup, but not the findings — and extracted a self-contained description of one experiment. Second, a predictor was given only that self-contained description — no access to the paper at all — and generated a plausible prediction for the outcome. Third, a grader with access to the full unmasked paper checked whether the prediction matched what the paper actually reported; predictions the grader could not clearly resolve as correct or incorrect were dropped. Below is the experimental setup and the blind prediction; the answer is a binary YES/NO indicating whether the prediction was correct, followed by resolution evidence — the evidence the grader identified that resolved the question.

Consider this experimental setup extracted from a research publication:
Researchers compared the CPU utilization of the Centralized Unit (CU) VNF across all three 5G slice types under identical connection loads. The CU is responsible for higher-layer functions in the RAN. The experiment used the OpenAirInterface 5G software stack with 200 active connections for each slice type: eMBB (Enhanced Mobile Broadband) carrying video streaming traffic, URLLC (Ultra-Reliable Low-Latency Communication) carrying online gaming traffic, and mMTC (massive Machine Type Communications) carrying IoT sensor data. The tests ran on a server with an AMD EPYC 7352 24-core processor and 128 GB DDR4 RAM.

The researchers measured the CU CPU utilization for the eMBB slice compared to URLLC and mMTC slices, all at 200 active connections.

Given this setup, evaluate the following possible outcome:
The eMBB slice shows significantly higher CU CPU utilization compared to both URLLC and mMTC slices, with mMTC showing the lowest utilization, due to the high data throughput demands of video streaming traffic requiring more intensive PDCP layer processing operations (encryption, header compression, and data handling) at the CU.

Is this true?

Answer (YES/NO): NO